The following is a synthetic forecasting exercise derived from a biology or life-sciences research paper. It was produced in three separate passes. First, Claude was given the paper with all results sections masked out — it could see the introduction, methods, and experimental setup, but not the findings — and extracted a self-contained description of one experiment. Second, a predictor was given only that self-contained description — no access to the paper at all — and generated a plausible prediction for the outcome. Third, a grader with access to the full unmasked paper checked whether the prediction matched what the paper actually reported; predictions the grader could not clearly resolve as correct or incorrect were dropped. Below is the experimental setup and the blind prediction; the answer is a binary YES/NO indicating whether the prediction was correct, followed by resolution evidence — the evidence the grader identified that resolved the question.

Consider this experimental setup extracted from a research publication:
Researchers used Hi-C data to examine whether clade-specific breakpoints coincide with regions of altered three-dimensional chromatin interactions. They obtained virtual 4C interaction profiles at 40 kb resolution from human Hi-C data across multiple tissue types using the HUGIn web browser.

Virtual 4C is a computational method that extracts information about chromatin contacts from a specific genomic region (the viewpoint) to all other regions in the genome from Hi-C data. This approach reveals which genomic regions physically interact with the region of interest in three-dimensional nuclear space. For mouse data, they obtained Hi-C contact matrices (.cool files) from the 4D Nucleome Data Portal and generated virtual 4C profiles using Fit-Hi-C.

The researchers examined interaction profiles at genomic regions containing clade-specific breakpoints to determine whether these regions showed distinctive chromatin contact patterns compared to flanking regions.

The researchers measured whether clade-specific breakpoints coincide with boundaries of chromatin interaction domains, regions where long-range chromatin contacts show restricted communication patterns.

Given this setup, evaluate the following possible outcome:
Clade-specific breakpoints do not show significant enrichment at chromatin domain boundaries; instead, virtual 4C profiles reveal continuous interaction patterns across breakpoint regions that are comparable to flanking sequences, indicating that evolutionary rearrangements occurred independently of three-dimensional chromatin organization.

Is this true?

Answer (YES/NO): NO